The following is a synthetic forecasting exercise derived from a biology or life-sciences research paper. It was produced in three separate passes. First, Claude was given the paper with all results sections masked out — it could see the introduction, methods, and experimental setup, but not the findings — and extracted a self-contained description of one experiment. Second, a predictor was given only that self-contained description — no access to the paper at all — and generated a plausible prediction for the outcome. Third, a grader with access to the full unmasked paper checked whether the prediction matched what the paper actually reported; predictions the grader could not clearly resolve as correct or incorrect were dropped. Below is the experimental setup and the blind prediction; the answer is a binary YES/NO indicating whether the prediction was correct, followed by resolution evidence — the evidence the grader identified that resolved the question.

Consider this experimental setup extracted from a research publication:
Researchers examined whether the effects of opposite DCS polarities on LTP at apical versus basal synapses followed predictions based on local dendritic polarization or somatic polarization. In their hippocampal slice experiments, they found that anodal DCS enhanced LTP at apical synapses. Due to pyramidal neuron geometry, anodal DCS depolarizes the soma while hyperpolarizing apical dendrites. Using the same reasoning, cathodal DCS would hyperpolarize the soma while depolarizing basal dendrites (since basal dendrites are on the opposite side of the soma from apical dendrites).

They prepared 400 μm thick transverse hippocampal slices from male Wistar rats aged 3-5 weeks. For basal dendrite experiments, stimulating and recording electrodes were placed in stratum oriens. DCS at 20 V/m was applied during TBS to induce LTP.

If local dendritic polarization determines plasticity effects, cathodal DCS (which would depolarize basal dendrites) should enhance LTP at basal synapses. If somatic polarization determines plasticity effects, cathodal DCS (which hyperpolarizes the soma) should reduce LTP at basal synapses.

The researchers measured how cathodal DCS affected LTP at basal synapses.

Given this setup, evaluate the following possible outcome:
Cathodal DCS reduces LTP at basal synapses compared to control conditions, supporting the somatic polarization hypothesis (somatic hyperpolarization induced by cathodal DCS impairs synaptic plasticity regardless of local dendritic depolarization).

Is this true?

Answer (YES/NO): NO